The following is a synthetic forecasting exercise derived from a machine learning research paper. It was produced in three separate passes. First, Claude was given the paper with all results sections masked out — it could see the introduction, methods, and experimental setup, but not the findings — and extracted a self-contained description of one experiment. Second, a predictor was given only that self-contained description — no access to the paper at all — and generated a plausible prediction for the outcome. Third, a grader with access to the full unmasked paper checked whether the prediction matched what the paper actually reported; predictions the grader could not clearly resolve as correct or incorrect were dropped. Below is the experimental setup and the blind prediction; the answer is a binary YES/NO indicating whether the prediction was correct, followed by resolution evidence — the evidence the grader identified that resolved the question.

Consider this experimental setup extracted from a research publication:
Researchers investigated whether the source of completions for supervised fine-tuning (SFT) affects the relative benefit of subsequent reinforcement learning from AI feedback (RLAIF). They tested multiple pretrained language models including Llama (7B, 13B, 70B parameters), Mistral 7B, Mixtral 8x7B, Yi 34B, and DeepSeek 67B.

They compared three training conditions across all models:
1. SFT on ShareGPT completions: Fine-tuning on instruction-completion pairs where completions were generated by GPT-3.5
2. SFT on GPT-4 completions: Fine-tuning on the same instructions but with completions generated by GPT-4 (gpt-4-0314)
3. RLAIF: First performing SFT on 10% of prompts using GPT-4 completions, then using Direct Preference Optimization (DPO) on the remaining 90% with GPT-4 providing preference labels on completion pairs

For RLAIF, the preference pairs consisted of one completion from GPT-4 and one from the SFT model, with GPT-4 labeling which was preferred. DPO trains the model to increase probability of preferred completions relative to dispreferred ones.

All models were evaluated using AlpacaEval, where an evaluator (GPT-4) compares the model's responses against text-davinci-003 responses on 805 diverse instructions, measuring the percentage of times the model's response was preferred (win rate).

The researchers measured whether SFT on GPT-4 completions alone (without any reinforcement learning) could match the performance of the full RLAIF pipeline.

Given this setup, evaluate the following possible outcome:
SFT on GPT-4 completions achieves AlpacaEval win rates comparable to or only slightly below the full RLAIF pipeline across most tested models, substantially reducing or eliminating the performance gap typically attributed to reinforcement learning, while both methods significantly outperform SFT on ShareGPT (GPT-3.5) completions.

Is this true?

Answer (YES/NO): NO